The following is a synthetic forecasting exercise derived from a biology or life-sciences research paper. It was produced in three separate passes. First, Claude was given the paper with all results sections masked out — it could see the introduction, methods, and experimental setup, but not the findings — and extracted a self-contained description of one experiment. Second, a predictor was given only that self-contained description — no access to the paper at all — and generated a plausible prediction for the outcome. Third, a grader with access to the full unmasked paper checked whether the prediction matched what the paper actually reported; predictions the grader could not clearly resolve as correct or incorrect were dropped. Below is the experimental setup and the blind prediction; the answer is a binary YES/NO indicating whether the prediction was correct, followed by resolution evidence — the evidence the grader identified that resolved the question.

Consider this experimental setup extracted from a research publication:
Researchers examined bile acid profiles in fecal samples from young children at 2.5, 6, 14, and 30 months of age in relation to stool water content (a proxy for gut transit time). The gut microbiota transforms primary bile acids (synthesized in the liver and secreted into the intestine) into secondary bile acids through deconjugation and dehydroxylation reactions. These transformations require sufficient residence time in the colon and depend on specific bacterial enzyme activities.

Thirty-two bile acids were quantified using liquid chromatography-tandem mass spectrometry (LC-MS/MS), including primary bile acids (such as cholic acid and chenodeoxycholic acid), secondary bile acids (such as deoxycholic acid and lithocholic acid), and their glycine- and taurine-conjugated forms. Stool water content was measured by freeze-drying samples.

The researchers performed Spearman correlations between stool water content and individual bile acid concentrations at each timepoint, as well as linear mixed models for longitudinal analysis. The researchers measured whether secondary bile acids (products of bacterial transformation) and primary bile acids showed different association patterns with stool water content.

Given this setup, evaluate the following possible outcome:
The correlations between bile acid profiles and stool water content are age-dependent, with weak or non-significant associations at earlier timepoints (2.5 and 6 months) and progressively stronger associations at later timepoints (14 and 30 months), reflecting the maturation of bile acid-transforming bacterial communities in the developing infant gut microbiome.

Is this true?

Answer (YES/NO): NO